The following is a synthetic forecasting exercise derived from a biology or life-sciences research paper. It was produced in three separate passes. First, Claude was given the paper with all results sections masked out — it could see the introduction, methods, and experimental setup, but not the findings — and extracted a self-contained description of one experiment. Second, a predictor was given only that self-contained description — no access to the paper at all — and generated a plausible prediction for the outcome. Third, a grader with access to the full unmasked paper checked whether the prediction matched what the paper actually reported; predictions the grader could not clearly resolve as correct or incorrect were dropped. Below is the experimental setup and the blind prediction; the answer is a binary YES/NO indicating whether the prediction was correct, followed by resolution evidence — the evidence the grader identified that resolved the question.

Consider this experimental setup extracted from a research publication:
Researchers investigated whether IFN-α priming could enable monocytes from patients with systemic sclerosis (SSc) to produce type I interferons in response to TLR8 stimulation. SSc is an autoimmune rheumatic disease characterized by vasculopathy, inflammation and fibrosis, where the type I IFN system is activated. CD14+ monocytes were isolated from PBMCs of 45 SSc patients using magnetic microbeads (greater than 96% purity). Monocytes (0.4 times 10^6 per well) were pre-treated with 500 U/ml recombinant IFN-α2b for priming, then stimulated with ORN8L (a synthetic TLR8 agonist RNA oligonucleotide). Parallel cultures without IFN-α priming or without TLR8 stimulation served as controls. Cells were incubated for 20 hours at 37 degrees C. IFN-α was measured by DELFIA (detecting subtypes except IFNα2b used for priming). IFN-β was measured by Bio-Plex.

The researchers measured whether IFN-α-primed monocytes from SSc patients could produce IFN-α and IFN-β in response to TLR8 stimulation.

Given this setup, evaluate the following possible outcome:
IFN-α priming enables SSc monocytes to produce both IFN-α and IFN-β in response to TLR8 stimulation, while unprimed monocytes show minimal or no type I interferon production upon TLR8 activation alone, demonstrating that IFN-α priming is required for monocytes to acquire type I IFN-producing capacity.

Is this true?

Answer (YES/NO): NO